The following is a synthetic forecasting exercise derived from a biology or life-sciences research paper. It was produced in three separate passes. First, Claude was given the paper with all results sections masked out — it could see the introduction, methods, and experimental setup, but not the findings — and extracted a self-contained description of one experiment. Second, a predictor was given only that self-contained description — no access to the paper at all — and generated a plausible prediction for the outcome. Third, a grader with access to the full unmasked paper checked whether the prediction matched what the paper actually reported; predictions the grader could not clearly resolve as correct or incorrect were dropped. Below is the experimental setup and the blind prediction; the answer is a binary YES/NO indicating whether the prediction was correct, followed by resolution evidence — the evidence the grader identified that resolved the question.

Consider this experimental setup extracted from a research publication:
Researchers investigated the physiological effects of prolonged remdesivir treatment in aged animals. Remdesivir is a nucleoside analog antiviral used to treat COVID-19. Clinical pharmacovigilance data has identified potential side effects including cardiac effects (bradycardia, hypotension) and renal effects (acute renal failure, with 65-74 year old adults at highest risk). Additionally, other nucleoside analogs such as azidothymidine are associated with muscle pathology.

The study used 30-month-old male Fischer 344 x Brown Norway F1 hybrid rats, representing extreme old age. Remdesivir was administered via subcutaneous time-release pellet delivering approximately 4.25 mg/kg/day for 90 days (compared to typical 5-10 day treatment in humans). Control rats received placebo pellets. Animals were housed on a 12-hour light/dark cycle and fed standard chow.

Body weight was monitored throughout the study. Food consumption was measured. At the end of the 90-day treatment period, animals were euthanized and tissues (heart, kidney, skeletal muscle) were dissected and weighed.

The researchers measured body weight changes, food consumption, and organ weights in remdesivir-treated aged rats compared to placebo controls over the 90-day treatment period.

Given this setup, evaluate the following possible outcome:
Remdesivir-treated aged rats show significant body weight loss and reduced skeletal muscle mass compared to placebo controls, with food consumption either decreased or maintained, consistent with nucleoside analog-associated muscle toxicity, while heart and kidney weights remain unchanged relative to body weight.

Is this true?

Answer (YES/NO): NO